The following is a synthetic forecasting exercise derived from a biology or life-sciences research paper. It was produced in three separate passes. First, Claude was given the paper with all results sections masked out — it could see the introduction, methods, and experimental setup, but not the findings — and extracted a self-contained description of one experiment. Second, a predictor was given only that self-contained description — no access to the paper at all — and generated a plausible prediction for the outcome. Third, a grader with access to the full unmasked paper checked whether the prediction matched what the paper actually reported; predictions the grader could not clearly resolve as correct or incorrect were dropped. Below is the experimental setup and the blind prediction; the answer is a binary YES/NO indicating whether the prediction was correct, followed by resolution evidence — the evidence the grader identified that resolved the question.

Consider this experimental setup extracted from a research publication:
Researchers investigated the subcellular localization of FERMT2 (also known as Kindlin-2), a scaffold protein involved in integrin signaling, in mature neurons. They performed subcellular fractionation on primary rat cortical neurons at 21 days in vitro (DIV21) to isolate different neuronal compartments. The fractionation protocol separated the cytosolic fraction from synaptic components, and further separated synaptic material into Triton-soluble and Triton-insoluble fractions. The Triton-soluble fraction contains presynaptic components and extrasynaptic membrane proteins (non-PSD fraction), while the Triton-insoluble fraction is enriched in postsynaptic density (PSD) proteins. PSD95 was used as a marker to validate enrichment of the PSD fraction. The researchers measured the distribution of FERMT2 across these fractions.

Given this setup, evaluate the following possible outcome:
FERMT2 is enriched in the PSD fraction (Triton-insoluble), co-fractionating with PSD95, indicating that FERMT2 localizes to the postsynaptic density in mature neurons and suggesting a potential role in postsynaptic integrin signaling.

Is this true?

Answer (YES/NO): NO